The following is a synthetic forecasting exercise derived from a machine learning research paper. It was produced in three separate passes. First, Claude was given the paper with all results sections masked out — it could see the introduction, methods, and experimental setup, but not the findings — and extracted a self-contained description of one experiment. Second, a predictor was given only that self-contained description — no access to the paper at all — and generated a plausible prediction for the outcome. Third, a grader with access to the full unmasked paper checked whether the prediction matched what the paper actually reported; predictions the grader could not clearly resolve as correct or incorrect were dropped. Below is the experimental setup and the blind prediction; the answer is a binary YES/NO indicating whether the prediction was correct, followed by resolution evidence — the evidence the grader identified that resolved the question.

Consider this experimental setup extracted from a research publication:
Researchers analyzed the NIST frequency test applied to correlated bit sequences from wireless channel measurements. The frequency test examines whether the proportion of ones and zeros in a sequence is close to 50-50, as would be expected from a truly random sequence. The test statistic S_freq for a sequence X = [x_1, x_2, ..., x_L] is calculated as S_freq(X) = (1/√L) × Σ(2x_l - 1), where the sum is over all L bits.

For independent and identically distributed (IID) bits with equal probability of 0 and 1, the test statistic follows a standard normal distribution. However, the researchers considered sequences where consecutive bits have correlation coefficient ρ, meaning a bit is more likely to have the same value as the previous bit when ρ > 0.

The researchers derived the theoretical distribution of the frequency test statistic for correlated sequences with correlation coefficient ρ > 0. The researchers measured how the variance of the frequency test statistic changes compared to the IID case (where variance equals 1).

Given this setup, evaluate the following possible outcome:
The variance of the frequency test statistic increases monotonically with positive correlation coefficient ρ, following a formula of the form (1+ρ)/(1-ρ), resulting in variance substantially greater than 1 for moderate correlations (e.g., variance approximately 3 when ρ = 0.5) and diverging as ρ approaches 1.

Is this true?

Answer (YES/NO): YES